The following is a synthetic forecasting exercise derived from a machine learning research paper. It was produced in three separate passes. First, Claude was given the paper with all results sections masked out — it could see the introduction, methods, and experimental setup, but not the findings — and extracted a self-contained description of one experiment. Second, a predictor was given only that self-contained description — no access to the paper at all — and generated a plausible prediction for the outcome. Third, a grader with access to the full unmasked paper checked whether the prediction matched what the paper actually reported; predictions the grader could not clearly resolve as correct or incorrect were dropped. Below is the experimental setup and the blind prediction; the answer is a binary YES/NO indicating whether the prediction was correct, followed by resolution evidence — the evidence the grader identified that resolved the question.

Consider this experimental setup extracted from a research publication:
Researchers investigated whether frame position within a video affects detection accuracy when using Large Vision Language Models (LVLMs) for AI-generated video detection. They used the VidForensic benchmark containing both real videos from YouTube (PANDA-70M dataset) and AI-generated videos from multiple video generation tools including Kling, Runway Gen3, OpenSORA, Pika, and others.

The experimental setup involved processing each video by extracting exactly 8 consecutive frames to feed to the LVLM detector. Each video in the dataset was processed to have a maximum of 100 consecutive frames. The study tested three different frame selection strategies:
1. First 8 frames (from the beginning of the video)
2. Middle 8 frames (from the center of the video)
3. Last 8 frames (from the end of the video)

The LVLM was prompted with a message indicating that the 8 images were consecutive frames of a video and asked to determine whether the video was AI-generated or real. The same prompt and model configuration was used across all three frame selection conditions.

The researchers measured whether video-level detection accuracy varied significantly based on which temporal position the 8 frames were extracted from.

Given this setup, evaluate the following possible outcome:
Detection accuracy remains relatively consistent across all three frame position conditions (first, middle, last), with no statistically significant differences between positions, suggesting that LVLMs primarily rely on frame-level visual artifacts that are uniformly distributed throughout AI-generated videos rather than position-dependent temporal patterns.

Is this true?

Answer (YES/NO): YES